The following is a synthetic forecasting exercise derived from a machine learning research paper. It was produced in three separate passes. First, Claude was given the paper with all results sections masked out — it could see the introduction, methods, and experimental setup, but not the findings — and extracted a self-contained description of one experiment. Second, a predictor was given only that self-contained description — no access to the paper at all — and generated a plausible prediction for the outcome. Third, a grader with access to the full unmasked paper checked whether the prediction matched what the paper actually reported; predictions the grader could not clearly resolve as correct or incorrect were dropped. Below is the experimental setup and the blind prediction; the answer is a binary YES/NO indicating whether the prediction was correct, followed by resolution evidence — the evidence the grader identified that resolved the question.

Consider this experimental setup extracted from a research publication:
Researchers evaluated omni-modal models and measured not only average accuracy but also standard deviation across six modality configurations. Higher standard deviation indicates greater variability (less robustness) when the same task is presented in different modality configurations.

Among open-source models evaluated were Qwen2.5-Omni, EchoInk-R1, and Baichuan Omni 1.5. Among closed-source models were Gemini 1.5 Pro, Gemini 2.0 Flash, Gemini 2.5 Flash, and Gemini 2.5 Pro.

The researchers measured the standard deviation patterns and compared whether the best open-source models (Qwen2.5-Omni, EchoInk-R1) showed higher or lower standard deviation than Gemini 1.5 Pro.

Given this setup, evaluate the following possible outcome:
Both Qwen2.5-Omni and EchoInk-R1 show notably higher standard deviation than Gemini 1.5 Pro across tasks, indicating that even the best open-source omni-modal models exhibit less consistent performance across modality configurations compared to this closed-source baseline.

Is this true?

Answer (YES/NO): NO